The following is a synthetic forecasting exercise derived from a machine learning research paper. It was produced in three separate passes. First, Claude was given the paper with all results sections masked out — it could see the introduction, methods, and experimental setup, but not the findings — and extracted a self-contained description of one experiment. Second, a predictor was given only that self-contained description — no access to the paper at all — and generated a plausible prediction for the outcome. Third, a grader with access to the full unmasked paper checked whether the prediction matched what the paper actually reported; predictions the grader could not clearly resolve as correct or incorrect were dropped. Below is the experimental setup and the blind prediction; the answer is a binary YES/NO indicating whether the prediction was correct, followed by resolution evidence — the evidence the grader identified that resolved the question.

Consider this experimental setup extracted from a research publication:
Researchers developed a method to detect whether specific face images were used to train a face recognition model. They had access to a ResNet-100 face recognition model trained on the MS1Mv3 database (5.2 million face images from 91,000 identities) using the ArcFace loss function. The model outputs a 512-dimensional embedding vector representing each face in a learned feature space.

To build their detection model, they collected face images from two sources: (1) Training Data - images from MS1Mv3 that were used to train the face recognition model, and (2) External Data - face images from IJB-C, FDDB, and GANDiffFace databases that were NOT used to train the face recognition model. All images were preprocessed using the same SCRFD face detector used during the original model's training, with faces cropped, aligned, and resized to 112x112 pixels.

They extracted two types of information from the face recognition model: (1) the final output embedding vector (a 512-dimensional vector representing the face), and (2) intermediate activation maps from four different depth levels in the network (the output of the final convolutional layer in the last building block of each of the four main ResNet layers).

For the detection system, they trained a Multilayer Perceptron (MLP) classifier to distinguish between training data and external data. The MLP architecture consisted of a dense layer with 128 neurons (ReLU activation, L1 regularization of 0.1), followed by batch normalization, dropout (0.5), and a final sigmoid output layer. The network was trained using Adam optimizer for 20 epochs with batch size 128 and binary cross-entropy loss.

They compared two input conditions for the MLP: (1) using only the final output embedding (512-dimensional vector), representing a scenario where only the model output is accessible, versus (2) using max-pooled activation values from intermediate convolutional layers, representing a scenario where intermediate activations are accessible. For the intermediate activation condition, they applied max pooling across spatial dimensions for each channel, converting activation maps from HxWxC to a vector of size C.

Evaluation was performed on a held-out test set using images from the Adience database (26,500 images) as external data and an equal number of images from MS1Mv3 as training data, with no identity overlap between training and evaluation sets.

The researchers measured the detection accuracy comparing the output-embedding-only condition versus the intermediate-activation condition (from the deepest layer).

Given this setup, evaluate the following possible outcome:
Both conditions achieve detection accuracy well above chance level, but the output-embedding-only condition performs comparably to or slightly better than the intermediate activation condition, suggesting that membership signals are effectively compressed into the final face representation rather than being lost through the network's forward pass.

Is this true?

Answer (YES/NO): YES